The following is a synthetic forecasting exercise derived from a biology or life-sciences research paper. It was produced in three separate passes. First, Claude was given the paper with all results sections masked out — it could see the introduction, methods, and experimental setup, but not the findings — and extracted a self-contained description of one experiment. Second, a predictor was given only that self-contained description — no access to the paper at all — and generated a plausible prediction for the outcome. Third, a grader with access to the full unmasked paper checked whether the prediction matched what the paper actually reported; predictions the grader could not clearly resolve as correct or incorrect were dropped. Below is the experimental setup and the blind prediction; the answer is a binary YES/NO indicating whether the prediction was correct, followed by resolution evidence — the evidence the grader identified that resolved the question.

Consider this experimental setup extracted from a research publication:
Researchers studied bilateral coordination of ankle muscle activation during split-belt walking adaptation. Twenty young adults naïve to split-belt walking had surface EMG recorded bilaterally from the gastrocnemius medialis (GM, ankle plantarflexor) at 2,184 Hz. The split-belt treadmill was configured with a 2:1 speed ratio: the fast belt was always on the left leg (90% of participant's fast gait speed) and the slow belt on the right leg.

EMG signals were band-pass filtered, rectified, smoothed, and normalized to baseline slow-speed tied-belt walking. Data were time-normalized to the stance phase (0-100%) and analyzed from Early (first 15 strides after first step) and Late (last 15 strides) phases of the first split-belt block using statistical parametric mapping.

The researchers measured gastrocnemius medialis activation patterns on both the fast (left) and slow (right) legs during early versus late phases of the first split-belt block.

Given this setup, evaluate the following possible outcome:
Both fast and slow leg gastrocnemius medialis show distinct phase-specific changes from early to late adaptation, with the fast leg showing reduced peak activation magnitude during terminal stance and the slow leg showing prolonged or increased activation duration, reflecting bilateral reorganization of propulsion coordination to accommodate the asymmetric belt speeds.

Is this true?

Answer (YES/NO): NO